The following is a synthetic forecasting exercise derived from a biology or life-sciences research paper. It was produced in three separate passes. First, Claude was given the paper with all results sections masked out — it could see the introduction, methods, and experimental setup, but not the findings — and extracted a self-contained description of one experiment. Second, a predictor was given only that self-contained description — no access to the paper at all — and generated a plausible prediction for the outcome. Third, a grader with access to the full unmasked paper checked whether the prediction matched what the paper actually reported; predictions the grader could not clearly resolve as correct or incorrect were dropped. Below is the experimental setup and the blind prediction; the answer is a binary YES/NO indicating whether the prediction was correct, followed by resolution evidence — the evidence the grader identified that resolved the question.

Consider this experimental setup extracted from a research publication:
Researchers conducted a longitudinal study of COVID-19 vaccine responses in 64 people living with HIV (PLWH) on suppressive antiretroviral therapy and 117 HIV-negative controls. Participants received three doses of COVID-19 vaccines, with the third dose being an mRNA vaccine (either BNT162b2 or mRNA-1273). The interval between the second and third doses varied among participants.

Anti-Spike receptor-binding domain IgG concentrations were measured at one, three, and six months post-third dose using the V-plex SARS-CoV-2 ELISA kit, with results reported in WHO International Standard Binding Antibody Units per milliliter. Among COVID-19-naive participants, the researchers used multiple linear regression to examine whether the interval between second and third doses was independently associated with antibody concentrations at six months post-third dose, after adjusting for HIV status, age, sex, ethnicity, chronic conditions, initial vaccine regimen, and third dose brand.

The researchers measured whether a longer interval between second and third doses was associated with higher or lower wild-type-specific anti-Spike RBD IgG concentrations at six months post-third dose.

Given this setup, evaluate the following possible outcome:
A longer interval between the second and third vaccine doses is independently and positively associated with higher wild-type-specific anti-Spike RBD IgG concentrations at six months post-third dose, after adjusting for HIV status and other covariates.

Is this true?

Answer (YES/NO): NO